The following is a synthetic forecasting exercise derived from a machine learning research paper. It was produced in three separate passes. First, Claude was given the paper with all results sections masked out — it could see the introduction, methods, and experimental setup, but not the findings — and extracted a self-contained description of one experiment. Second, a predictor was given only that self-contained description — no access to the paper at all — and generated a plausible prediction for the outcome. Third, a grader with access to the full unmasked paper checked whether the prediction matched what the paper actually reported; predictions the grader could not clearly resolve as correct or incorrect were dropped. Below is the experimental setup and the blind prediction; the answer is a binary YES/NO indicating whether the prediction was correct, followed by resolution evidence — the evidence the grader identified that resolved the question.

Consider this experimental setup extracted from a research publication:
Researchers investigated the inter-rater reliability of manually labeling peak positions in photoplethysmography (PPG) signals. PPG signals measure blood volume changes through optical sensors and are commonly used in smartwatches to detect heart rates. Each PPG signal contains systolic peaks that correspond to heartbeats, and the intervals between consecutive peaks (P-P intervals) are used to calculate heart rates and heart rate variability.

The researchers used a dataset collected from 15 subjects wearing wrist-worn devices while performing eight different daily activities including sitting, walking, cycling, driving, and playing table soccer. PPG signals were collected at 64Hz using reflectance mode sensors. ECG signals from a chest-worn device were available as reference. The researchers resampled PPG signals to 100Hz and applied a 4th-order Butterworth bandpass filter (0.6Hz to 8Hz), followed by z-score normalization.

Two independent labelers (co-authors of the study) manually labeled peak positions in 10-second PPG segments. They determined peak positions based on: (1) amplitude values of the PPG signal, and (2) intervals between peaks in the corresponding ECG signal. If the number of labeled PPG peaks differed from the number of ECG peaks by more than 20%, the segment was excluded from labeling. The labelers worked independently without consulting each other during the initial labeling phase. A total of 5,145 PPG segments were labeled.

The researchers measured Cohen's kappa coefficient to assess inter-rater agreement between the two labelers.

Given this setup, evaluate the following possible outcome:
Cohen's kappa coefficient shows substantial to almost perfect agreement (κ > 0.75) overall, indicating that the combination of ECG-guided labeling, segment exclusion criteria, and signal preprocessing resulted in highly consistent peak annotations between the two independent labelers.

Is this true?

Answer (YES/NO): NO